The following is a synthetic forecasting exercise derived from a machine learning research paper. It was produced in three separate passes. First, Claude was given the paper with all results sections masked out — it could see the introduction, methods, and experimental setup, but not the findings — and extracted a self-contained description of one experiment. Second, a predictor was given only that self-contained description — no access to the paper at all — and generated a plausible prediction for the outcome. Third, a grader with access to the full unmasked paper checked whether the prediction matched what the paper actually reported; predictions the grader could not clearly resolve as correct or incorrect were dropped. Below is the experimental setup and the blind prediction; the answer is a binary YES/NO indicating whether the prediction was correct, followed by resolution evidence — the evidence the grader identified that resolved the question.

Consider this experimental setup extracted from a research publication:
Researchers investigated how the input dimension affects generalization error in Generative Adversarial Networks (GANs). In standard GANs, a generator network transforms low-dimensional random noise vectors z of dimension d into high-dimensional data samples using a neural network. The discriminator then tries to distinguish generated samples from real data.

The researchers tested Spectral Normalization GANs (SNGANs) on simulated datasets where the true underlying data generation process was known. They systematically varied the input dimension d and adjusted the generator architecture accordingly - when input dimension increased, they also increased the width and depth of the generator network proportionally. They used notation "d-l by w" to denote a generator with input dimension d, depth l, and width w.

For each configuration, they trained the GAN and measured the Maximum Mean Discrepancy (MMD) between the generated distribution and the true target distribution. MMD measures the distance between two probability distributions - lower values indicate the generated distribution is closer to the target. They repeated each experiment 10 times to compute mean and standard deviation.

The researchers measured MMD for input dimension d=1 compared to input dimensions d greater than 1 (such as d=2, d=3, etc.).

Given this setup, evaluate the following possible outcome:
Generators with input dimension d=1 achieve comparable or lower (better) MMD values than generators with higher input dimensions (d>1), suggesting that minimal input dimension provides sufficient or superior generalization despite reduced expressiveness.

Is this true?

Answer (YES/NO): NO